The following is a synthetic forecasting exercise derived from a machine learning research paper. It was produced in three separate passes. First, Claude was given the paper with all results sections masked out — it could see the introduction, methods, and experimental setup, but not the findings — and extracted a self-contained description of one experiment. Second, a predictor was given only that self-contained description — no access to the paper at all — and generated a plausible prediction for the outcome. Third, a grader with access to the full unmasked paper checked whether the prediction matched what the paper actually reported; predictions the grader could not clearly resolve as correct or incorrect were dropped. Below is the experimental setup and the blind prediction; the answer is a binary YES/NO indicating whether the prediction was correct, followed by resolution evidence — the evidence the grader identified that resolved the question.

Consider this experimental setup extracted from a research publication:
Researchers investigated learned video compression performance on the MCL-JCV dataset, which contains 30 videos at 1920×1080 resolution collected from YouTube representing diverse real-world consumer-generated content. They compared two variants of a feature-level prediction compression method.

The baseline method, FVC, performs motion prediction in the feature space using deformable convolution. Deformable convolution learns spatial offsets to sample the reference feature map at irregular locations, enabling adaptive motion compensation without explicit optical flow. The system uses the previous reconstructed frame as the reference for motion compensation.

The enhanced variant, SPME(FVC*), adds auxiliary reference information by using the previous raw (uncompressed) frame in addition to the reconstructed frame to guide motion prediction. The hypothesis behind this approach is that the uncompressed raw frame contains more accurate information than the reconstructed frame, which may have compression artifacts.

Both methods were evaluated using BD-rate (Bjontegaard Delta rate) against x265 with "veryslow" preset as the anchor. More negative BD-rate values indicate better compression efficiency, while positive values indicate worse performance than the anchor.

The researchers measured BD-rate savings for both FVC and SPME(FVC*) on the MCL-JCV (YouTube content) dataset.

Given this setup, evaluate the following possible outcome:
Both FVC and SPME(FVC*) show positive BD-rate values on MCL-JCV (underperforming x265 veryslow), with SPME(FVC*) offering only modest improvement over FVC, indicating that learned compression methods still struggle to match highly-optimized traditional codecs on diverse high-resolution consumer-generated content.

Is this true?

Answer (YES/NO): NO